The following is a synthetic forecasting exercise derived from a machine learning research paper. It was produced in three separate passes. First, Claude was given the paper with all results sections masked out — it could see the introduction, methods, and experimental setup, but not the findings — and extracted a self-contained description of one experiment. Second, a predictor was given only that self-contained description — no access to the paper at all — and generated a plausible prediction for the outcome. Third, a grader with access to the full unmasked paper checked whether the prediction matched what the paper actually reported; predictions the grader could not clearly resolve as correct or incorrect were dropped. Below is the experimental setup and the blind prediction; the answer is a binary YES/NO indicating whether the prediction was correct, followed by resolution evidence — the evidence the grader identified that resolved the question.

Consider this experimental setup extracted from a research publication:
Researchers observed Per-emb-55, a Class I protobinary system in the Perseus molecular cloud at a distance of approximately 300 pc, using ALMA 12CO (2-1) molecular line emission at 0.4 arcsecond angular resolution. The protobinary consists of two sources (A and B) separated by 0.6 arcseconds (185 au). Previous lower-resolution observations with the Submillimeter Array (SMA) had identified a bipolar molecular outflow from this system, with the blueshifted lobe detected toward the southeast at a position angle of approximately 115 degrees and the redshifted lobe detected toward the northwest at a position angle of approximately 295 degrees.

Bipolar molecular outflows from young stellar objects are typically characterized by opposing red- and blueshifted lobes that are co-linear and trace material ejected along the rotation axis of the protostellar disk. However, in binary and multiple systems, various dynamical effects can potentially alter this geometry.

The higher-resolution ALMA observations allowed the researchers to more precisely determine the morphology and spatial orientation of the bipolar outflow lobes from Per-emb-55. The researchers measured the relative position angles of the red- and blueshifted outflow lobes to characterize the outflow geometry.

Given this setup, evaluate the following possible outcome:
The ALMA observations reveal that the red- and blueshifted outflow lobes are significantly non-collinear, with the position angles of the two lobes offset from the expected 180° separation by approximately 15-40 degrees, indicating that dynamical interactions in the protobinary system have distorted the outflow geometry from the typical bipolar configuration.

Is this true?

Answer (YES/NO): NO